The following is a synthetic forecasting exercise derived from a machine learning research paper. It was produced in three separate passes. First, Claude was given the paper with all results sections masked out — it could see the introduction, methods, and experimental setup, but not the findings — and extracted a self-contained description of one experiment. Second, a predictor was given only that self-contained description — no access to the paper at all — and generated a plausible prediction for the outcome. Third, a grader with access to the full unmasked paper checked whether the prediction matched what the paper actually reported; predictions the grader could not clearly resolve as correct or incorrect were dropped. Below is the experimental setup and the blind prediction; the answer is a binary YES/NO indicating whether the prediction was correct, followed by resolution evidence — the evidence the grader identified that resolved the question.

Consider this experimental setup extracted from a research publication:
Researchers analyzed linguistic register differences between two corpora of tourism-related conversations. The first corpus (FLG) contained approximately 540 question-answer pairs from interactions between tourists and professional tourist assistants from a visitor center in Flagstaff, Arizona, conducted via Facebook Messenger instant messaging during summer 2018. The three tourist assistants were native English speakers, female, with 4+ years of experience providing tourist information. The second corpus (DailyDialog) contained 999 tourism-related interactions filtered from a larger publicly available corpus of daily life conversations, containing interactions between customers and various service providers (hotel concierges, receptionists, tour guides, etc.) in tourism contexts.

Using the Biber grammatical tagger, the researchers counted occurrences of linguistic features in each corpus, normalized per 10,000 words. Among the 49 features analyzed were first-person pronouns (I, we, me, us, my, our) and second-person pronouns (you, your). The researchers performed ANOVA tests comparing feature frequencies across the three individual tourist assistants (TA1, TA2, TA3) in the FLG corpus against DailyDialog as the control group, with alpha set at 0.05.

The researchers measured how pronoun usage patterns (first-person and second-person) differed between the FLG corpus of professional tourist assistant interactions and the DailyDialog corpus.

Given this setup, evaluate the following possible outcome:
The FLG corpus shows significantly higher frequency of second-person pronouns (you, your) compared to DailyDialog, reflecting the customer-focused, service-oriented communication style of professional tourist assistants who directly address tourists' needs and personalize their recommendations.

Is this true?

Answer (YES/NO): NO